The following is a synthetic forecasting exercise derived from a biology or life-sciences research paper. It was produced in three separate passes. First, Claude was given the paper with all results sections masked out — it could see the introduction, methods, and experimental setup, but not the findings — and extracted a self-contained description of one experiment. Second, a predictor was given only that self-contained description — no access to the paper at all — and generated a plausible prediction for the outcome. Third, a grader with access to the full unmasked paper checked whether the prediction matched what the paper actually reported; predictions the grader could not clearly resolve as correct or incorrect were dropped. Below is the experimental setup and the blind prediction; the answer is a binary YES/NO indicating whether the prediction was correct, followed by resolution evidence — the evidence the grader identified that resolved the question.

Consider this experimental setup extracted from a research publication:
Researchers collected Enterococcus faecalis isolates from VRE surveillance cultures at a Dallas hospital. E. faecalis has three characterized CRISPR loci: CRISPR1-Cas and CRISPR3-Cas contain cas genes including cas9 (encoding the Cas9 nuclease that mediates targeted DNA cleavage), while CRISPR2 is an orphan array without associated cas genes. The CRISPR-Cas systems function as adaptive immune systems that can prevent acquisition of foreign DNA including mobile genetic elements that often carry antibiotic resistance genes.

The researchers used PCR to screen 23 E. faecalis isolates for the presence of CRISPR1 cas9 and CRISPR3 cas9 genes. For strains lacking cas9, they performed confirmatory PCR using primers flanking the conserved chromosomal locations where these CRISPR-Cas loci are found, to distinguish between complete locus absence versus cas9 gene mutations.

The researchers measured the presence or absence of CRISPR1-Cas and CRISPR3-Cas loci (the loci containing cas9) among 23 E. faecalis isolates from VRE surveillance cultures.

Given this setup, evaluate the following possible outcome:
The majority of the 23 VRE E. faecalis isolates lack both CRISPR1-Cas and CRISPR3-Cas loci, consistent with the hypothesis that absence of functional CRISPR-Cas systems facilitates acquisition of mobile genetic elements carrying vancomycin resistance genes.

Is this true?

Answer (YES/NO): NO